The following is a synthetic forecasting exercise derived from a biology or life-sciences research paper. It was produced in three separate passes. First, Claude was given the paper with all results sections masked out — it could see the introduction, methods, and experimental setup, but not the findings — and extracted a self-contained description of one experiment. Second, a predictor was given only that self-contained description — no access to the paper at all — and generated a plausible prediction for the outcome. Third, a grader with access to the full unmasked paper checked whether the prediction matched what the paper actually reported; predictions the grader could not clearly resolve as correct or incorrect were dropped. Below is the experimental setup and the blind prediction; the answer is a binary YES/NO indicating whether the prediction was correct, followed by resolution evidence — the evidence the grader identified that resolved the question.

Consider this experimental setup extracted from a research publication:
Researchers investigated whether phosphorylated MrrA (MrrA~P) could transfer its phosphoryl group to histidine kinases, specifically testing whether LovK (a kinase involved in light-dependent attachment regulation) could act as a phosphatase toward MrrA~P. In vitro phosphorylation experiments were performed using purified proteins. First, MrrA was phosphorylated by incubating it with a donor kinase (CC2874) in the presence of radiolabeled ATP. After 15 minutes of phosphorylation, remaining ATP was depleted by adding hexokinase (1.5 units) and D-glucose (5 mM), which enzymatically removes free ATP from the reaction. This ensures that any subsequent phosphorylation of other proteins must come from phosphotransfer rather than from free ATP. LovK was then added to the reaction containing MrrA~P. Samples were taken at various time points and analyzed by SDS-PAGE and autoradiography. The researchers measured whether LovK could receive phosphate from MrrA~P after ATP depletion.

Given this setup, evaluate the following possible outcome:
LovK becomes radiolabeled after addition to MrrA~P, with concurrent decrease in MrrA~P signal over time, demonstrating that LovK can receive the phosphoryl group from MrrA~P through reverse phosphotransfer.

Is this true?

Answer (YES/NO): YES